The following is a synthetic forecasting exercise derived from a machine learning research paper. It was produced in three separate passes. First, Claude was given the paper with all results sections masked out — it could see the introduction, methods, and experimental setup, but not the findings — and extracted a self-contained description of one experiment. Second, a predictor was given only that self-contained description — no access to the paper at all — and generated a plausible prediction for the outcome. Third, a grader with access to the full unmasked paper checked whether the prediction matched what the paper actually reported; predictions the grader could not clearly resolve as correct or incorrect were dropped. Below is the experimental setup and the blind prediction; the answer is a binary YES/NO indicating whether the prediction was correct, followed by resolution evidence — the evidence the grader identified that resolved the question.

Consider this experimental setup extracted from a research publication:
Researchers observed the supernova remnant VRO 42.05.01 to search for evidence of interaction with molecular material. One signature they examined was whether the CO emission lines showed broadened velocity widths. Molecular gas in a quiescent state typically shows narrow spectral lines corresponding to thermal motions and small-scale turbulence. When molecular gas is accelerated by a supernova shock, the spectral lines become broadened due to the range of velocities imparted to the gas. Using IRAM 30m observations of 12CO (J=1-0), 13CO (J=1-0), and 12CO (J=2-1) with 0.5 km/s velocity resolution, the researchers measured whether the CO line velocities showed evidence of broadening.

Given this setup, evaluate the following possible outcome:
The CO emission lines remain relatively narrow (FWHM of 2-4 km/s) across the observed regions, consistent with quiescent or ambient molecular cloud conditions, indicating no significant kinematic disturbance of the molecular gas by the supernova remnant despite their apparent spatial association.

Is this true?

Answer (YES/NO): NO